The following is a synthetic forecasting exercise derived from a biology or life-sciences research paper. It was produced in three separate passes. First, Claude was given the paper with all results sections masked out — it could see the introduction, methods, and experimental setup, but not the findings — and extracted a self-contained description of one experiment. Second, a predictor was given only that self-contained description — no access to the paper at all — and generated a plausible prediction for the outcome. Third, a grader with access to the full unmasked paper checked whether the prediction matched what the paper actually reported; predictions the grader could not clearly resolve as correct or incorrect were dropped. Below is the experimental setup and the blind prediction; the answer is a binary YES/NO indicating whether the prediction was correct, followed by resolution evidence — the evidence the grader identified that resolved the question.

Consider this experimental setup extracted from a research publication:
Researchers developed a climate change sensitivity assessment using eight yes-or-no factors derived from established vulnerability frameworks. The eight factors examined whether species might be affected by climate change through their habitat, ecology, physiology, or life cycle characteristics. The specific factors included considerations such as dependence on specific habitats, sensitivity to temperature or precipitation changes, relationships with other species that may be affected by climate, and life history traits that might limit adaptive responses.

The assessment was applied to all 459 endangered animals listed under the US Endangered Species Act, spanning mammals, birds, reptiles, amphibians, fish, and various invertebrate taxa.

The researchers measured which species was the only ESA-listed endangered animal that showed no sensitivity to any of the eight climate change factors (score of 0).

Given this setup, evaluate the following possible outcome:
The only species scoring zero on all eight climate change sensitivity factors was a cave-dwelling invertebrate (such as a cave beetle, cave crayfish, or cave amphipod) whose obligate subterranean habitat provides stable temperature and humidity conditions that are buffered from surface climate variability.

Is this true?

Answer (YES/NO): NO